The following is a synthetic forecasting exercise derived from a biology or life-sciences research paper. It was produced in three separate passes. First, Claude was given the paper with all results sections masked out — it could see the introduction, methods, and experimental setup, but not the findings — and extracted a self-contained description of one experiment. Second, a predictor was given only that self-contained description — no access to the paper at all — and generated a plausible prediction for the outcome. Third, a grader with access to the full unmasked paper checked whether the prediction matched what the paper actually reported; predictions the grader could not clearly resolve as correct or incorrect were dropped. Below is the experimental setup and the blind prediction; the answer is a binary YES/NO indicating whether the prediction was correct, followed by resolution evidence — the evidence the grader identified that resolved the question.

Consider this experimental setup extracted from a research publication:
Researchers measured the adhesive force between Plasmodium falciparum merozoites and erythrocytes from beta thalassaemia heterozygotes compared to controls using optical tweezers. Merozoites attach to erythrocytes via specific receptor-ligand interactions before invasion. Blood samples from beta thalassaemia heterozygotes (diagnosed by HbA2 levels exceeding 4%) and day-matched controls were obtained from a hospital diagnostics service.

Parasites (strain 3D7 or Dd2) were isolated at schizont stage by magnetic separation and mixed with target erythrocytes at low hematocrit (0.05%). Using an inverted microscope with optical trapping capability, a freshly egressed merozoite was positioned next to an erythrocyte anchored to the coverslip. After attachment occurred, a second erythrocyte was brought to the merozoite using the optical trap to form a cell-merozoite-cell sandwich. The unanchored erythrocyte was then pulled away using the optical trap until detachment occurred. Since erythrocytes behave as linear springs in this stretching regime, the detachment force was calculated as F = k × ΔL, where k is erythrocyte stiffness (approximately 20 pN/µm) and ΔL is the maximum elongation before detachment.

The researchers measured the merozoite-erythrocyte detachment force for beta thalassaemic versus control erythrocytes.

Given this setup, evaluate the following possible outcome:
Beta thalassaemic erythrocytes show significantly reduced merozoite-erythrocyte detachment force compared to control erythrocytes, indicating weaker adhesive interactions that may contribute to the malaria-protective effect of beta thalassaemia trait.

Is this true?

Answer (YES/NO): NO